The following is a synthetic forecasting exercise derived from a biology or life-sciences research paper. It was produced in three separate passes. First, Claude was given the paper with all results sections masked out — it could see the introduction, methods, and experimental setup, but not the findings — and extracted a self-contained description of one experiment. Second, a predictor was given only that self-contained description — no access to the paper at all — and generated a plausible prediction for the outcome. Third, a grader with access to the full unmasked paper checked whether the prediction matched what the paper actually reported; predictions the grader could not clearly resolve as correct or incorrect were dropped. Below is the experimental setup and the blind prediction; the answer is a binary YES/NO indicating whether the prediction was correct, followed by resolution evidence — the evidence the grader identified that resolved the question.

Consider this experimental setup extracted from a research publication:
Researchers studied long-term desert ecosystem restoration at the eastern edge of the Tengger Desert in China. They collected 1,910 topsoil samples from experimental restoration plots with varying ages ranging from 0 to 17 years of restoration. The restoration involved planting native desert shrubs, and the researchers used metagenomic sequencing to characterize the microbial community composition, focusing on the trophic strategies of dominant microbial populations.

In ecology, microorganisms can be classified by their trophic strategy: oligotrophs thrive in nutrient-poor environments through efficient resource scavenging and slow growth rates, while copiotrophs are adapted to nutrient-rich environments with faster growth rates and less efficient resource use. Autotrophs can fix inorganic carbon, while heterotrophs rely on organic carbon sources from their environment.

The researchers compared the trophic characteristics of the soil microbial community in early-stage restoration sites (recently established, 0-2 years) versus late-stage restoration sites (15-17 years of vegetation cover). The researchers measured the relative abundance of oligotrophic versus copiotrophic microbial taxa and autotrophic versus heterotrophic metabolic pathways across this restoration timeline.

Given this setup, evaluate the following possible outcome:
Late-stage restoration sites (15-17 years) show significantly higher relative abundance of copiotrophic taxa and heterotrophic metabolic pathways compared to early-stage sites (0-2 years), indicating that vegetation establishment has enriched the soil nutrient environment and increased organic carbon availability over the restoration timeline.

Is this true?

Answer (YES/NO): YES